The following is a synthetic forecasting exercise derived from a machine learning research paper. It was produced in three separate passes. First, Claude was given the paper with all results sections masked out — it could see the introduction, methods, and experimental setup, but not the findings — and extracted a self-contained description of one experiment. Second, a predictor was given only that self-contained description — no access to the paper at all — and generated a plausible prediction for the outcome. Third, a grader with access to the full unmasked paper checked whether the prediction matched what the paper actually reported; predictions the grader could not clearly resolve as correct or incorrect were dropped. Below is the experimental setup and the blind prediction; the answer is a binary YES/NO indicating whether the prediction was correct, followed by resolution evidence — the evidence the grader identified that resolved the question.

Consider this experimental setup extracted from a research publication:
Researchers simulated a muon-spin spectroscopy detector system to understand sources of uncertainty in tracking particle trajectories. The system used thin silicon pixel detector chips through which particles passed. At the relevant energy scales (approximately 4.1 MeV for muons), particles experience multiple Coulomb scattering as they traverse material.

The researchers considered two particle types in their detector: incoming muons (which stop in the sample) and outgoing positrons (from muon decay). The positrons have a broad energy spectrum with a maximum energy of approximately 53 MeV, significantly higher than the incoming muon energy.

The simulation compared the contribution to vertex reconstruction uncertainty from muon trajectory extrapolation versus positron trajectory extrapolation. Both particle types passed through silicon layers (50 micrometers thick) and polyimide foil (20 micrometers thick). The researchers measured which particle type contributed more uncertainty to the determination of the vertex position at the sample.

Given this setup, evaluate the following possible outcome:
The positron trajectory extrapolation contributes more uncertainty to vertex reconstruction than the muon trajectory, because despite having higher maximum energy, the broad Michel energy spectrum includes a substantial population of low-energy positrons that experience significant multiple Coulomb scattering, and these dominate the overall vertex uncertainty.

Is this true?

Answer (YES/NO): NO